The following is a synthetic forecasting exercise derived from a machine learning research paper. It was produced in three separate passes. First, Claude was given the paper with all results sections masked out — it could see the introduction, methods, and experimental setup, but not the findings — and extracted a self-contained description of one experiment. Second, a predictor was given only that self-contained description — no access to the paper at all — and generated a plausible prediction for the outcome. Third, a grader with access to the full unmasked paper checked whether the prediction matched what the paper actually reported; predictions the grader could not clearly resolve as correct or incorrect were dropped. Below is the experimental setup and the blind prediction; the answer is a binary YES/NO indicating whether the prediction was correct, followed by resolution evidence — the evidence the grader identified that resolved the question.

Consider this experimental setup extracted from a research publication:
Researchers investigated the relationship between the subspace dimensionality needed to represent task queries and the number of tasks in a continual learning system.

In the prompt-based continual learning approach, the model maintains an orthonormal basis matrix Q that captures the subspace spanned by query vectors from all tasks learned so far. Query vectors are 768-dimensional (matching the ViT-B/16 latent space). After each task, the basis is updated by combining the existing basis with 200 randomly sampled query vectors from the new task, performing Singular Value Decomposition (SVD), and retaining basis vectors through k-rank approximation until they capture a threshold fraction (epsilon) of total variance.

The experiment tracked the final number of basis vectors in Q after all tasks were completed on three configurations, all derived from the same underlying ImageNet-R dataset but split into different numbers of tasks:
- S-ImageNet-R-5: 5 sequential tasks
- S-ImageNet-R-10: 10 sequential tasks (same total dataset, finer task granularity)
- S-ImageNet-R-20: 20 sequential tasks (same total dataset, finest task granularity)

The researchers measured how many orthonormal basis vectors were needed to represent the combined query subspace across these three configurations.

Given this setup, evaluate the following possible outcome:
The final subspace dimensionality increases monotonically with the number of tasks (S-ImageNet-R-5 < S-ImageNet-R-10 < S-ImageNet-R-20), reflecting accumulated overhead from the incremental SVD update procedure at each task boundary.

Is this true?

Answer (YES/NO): NO